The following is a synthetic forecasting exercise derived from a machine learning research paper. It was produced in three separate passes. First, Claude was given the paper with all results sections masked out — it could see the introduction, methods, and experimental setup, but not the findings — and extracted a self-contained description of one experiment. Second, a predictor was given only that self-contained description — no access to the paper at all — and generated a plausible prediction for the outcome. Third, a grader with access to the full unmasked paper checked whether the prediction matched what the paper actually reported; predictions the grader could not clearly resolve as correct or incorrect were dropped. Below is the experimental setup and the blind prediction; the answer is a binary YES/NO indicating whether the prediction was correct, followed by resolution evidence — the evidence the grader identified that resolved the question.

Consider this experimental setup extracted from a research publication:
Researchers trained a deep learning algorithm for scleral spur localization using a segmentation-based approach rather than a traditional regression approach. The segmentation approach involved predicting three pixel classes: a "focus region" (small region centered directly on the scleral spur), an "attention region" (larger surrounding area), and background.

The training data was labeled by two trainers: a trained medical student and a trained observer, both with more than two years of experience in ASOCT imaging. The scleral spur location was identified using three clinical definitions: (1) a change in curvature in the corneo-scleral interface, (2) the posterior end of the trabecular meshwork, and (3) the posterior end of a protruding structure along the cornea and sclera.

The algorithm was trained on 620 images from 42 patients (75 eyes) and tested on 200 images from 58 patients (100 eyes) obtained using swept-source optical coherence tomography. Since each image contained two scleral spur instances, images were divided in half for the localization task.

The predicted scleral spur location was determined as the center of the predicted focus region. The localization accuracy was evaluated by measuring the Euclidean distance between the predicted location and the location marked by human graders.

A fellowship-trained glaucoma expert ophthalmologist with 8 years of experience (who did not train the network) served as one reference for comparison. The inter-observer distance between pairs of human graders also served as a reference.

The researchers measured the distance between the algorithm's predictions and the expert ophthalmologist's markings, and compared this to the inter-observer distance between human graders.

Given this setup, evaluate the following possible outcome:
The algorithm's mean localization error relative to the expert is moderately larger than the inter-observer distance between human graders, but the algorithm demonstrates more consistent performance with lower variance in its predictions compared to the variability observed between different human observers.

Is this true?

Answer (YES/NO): NO